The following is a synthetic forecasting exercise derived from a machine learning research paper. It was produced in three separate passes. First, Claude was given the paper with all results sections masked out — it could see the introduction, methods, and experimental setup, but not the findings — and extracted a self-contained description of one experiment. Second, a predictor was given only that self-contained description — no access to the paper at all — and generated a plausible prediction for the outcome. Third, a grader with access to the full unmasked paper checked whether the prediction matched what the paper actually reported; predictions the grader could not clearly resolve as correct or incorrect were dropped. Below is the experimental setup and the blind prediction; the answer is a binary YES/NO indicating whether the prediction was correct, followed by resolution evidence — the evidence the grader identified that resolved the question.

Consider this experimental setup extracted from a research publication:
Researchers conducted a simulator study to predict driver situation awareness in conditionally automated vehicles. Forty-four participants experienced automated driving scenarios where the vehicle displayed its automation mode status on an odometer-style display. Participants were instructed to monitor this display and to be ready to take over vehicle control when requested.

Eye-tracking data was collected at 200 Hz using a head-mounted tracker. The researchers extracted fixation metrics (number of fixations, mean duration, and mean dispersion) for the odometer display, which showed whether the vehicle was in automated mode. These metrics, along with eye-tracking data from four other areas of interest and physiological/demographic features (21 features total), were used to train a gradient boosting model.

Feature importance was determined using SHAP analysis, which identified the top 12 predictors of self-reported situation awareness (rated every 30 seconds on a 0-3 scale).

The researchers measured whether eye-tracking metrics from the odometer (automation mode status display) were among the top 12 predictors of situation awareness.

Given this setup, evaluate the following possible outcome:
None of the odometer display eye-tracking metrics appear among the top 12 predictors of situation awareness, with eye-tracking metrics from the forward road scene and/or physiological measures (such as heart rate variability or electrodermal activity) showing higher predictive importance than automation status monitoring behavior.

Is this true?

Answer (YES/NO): YES